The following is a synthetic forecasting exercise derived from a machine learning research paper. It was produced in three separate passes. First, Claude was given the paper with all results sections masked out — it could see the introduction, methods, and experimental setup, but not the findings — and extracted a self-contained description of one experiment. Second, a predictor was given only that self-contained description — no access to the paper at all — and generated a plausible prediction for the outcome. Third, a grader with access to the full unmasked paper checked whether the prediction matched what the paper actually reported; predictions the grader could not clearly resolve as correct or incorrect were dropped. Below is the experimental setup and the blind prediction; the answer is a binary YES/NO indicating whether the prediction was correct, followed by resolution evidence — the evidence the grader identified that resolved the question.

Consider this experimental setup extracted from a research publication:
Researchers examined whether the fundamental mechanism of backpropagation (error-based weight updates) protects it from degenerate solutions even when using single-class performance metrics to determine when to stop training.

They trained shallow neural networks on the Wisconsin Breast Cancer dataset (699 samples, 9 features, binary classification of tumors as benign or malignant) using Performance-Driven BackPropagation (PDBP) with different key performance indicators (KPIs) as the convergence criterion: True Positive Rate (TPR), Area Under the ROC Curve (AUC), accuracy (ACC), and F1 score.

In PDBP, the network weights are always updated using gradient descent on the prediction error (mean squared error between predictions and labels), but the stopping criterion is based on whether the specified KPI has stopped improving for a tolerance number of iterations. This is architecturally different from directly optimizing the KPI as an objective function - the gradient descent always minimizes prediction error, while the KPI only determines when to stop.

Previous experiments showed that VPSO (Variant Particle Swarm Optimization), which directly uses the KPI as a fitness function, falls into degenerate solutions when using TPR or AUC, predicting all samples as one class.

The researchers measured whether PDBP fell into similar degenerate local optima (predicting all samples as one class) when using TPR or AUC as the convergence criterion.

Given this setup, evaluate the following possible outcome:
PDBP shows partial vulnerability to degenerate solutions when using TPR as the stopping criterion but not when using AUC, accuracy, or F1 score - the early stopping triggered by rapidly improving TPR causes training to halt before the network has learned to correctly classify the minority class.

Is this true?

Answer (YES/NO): NO